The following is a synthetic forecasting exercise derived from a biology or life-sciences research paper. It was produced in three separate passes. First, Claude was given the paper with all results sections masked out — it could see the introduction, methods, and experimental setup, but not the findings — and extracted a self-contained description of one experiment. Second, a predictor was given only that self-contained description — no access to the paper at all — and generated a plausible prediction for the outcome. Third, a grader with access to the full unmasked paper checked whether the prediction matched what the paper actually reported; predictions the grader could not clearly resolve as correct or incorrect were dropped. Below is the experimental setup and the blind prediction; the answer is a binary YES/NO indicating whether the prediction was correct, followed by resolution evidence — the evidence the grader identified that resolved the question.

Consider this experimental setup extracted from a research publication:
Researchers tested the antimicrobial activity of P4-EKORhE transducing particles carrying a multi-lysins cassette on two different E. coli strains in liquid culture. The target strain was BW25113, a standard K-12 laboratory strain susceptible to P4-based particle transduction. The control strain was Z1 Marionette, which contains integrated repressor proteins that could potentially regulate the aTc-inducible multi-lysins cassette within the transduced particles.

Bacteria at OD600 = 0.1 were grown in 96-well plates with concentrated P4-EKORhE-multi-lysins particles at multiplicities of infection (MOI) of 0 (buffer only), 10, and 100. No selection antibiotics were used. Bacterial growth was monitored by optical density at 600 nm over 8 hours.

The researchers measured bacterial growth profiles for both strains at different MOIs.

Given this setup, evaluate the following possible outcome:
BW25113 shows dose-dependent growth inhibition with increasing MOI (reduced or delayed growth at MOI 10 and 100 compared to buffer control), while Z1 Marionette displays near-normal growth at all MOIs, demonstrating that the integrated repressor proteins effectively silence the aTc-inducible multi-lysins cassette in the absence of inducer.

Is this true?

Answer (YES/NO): NO